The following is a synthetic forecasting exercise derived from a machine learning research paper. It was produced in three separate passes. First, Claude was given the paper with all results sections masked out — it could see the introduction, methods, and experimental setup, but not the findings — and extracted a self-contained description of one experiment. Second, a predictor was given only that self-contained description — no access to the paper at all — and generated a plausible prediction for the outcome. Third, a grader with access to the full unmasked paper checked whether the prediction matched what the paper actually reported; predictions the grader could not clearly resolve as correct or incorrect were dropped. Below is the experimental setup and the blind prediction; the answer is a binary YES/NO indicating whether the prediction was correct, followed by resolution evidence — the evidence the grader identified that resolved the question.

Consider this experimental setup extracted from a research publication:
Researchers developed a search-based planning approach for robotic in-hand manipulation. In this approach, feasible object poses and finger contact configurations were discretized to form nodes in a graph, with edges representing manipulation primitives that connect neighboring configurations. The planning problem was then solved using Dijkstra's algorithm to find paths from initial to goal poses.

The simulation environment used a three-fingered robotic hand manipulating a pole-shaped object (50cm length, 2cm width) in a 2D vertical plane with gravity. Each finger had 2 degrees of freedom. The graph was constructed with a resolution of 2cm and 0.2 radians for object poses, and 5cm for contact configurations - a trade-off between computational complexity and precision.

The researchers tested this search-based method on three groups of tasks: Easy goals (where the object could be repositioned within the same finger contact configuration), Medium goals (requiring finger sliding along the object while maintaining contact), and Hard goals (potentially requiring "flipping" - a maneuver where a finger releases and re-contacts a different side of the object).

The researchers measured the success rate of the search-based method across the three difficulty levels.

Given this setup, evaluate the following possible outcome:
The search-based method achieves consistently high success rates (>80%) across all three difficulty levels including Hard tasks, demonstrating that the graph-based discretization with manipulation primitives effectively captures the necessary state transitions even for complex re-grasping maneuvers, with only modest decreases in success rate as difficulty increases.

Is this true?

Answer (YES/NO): NO